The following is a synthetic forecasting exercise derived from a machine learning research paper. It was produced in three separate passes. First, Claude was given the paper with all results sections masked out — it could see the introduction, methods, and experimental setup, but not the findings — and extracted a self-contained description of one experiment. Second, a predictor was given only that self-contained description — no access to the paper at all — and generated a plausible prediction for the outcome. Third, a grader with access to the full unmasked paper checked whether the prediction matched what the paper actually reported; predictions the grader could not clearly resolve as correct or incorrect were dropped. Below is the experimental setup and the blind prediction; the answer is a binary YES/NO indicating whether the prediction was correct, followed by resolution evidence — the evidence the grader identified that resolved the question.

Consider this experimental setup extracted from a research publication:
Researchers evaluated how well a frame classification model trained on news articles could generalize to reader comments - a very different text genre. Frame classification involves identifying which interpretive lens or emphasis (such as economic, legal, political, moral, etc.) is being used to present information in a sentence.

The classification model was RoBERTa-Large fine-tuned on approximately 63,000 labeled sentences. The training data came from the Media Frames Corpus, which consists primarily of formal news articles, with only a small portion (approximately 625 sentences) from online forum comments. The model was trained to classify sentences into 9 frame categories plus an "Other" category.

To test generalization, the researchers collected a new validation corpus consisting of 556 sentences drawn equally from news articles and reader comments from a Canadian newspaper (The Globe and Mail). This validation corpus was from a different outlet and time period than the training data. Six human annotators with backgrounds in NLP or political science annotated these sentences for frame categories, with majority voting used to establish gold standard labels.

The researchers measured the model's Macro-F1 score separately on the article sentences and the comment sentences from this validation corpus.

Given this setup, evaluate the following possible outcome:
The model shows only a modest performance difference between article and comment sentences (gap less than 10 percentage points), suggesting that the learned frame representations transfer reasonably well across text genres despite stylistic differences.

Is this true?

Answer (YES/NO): YES